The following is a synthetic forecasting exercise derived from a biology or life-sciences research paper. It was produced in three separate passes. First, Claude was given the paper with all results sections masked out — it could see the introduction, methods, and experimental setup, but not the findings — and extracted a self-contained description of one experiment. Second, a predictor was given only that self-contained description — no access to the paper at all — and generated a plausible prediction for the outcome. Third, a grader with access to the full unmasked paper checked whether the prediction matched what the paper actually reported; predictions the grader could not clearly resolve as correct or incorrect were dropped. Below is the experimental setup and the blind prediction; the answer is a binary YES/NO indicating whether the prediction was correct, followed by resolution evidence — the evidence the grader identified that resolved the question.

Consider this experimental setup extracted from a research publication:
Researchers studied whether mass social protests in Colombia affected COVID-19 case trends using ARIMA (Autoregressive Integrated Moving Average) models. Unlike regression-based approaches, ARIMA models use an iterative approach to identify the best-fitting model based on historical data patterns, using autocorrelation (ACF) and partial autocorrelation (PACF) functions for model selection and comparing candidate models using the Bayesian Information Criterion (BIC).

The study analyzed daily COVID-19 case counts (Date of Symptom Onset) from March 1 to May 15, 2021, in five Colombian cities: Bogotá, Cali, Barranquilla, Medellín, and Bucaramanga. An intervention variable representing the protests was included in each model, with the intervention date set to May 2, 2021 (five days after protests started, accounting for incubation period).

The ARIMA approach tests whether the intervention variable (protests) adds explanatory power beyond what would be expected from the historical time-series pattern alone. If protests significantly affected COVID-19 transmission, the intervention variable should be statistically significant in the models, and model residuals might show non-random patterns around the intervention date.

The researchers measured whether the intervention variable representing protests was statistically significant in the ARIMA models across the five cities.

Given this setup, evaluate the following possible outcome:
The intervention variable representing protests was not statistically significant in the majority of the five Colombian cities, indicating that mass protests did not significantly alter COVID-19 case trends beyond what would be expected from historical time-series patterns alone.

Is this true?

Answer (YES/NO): YES